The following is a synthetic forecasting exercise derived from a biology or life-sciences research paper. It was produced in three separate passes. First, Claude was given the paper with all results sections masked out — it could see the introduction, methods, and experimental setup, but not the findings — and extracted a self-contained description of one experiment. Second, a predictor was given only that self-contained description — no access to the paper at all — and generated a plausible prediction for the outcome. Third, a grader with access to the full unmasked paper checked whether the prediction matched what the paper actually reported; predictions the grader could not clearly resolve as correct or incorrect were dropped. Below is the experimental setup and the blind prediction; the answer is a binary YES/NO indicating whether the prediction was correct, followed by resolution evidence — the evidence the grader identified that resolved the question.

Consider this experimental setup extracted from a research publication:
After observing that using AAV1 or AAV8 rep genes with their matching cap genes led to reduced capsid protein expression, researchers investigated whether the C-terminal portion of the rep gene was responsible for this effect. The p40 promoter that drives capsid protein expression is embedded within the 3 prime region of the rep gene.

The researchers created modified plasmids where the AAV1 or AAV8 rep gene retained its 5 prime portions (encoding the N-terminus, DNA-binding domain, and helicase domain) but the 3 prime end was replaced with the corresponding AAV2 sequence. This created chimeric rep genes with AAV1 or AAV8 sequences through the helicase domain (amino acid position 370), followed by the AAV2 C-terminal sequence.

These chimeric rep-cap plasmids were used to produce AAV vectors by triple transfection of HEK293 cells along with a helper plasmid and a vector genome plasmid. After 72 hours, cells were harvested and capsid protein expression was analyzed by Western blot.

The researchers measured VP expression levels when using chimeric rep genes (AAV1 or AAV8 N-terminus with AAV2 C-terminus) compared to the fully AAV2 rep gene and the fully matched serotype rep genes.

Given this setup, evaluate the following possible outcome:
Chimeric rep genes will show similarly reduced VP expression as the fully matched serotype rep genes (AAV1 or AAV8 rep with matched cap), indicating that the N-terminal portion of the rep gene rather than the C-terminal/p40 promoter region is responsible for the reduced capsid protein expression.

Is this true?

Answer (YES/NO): NO